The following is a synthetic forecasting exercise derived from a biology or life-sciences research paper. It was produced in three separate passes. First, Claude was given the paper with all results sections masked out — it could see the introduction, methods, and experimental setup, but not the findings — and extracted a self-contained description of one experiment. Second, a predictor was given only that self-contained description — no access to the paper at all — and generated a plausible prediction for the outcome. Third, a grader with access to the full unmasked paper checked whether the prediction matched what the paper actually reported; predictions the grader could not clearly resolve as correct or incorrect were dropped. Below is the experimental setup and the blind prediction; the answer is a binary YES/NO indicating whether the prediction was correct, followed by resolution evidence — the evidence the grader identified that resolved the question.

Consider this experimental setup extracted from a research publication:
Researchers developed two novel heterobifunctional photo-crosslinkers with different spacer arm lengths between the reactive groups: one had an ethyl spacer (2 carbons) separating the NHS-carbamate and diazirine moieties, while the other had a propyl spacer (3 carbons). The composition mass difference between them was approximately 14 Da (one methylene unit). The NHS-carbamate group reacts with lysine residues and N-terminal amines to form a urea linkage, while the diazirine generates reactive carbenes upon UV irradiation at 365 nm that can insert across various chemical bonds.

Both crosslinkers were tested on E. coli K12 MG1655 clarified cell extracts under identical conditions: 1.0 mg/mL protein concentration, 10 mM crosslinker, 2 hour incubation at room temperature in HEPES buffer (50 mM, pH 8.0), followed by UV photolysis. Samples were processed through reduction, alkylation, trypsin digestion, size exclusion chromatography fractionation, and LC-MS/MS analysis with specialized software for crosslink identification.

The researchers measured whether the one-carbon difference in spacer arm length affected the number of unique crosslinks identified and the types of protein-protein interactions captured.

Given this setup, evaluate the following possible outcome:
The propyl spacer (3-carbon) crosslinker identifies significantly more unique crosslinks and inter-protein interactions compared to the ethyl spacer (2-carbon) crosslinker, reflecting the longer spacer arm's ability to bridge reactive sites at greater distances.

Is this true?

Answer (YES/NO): NO